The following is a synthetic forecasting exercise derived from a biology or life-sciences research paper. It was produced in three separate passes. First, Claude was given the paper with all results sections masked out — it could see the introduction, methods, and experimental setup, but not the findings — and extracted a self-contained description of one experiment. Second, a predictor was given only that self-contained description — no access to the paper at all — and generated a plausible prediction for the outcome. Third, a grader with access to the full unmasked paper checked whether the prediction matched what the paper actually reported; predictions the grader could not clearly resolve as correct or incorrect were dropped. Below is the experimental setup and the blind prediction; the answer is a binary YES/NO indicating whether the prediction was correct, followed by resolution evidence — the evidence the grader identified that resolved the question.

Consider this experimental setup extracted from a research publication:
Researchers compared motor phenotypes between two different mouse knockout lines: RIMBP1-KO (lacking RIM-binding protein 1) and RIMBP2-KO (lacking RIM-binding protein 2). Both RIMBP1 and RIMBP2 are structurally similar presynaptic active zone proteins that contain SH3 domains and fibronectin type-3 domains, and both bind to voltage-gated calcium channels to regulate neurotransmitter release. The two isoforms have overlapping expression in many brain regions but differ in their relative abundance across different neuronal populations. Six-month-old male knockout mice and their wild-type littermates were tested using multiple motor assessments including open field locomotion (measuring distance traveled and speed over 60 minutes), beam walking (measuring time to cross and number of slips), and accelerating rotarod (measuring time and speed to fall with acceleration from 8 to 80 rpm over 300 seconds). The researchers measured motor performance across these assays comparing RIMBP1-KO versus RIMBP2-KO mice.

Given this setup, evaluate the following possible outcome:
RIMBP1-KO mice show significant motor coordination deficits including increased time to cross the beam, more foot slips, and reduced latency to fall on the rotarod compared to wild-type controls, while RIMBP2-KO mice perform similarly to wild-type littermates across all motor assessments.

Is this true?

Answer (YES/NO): NO